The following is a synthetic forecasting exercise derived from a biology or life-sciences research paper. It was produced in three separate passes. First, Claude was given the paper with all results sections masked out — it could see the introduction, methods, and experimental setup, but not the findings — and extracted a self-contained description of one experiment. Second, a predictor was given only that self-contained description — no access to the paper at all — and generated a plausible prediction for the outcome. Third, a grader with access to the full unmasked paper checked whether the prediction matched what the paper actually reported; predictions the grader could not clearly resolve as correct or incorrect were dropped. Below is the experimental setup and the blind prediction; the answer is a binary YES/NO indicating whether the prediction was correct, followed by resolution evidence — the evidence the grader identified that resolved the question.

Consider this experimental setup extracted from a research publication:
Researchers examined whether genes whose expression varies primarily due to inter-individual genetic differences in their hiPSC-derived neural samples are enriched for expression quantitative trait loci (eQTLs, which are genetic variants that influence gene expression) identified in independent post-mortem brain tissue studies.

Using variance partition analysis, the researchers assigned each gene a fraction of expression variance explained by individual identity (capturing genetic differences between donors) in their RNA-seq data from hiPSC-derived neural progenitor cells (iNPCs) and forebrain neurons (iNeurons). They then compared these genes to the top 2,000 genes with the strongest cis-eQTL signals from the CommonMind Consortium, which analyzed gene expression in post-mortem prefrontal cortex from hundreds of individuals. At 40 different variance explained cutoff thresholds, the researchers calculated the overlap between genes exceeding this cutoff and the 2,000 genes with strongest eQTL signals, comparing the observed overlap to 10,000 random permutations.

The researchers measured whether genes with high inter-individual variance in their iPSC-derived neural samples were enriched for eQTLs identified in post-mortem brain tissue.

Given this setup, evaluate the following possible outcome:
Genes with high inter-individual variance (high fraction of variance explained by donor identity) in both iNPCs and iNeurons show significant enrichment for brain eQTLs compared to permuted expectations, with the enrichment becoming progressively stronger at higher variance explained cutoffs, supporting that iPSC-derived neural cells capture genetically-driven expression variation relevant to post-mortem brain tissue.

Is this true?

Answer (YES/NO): YES